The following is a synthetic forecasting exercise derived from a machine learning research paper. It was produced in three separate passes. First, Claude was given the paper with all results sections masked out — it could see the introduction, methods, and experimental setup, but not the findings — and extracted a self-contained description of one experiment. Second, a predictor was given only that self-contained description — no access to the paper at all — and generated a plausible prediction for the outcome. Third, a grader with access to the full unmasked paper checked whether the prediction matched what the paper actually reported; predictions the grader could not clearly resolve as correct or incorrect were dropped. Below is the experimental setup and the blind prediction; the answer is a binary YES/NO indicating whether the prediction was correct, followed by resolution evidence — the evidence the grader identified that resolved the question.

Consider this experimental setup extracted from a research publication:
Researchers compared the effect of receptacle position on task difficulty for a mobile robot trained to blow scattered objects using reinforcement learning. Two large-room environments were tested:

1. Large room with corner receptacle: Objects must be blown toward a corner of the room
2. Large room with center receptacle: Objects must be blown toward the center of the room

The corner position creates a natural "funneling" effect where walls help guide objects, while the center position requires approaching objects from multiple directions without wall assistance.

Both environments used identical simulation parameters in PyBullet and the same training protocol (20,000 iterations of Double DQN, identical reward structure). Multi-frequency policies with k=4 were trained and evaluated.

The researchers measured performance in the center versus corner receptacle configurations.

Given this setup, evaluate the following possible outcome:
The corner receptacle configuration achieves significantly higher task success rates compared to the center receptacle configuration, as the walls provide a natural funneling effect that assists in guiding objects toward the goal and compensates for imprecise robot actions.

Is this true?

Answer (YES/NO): YES